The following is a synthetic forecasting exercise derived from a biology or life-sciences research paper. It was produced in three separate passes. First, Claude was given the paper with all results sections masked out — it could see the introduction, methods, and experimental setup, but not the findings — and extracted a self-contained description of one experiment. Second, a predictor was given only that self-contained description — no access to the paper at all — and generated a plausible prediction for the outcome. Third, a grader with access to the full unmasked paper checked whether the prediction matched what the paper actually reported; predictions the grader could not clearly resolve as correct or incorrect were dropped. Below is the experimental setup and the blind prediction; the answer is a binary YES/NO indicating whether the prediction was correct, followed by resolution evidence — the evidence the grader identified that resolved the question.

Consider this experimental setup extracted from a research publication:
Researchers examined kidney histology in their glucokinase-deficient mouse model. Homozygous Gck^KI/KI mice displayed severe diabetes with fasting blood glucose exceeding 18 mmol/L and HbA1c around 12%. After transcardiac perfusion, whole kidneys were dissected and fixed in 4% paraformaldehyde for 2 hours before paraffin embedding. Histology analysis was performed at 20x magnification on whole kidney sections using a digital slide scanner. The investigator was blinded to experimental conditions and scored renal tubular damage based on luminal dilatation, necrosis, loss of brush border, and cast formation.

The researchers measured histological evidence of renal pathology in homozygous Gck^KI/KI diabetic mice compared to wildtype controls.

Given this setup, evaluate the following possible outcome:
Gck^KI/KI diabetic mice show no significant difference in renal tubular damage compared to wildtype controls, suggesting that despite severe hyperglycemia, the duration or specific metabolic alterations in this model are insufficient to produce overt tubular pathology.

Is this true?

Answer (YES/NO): NO